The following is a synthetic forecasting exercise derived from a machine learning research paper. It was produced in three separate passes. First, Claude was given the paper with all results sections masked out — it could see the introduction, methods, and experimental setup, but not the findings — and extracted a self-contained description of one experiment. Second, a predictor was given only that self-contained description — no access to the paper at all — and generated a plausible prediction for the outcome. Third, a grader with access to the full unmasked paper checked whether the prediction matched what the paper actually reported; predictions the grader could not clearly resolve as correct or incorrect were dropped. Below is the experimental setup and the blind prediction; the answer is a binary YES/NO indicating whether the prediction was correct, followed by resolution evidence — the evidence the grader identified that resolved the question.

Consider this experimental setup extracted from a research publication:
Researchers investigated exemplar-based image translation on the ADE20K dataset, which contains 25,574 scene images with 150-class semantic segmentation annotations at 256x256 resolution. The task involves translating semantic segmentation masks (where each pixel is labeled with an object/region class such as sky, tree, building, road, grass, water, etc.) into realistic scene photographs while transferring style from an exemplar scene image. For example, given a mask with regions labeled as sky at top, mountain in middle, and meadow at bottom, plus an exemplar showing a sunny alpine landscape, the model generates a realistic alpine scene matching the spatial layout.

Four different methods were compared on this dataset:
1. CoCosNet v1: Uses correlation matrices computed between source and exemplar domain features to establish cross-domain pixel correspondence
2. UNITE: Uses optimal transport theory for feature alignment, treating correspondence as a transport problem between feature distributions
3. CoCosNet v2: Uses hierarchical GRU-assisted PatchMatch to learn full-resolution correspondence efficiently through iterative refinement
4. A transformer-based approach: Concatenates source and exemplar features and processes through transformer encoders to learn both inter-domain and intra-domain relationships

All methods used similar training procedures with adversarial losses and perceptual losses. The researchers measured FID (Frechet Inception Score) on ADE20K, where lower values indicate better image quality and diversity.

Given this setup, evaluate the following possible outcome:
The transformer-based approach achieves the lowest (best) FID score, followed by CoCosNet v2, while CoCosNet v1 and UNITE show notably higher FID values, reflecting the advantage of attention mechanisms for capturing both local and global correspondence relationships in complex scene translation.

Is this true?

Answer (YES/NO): NO